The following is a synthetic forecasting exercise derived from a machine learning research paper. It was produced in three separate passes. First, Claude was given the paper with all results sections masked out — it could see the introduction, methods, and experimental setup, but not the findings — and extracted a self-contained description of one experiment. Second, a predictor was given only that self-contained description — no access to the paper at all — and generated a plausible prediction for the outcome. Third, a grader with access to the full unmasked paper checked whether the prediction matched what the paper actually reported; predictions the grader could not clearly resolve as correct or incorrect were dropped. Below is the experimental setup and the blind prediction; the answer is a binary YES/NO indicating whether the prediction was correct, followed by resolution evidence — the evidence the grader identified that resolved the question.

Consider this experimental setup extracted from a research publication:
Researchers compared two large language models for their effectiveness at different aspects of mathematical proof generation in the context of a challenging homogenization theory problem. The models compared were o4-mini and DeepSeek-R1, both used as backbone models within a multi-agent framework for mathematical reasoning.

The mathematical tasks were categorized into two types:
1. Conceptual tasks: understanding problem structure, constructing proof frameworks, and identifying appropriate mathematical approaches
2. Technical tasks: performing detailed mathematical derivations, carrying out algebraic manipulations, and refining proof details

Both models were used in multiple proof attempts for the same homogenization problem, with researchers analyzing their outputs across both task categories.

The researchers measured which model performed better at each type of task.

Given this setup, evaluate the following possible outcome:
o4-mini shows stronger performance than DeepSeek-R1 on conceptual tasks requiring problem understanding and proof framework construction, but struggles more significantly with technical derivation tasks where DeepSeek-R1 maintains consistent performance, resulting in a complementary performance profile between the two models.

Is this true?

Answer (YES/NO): NO